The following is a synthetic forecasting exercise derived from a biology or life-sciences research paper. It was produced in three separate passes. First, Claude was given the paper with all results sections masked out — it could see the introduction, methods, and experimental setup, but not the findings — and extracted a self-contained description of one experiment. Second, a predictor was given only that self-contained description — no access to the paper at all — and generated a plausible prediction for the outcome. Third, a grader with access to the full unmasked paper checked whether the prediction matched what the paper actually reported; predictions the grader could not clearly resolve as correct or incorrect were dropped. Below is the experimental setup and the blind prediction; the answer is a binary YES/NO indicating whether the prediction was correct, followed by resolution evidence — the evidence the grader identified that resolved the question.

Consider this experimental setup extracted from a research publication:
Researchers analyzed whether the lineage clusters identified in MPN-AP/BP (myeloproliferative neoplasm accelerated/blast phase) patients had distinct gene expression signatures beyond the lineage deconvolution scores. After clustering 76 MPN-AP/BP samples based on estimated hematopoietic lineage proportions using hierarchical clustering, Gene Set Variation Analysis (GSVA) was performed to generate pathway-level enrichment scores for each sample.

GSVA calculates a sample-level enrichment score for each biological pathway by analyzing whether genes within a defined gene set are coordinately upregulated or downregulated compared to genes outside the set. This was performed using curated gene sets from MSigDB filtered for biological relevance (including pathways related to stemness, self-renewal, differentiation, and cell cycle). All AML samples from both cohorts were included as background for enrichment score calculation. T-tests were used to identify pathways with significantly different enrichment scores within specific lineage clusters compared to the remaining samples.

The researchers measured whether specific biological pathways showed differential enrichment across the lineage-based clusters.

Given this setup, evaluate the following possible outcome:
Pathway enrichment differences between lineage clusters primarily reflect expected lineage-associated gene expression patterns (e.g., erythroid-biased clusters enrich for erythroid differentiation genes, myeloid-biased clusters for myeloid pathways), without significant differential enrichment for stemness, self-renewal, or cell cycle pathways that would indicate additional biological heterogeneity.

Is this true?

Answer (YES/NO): NO